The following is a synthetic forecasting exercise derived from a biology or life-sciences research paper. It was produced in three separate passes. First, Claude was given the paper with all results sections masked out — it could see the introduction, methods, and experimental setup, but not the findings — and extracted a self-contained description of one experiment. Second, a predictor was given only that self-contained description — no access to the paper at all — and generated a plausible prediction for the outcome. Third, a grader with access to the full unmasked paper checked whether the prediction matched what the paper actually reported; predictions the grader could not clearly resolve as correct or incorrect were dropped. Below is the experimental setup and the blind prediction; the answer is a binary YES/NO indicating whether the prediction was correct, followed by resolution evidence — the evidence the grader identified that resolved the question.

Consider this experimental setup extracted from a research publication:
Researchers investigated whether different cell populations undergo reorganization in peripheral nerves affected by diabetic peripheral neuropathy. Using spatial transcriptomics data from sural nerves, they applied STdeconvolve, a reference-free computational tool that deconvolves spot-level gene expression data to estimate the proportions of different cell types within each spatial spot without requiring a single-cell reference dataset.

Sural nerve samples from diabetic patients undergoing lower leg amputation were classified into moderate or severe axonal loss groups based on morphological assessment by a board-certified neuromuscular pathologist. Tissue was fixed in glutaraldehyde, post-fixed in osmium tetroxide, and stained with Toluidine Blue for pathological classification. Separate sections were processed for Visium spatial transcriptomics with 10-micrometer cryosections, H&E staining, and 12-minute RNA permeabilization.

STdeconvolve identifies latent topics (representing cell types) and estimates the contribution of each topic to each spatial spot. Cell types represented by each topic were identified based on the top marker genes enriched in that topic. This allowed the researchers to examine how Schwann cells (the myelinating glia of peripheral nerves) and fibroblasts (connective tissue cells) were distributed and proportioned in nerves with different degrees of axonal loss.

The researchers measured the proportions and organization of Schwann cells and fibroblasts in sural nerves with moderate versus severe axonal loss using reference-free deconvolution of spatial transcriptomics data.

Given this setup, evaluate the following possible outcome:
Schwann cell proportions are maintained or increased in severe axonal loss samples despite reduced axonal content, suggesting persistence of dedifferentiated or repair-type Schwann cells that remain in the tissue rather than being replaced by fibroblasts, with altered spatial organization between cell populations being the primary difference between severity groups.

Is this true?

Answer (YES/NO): NO